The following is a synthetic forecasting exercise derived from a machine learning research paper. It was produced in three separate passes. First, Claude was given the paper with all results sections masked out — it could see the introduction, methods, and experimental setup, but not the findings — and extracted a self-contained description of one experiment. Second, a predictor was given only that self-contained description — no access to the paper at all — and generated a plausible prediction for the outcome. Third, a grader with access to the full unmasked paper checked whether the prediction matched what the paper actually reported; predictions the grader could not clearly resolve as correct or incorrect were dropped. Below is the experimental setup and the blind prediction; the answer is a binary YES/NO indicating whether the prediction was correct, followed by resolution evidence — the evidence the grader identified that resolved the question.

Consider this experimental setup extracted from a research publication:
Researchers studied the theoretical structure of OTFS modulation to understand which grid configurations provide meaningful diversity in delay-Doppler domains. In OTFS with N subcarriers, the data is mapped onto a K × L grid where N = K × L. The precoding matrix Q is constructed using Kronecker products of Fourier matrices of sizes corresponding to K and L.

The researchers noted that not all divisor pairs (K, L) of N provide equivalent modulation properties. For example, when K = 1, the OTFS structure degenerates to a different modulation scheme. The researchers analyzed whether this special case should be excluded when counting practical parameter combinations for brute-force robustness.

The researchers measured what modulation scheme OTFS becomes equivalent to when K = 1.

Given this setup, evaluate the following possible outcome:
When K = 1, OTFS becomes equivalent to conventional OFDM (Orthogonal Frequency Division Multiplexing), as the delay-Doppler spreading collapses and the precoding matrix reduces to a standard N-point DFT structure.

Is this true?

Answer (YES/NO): YES